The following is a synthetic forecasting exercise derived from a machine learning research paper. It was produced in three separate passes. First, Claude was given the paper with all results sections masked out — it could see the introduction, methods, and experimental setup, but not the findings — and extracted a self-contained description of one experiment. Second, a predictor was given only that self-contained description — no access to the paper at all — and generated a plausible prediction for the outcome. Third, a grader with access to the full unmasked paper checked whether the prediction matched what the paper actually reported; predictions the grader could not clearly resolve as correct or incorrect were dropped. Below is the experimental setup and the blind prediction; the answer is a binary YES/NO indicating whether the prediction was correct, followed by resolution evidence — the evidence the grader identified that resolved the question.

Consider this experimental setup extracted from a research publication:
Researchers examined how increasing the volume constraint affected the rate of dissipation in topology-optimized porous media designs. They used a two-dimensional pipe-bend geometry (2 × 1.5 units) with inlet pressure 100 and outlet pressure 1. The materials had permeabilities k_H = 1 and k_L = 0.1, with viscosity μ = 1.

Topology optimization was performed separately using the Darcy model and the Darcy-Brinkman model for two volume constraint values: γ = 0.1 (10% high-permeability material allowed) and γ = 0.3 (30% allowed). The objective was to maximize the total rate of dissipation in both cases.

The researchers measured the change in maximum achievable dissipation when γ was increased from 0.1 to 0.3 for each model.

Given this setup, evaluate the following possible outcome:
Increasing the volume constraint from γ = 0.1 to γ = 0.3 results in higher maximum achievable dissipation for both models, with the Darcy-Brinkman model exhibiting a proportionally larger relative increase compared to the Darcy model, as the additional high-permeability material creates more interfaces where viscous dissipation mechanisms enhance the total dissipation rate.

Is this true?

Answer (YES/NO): NO